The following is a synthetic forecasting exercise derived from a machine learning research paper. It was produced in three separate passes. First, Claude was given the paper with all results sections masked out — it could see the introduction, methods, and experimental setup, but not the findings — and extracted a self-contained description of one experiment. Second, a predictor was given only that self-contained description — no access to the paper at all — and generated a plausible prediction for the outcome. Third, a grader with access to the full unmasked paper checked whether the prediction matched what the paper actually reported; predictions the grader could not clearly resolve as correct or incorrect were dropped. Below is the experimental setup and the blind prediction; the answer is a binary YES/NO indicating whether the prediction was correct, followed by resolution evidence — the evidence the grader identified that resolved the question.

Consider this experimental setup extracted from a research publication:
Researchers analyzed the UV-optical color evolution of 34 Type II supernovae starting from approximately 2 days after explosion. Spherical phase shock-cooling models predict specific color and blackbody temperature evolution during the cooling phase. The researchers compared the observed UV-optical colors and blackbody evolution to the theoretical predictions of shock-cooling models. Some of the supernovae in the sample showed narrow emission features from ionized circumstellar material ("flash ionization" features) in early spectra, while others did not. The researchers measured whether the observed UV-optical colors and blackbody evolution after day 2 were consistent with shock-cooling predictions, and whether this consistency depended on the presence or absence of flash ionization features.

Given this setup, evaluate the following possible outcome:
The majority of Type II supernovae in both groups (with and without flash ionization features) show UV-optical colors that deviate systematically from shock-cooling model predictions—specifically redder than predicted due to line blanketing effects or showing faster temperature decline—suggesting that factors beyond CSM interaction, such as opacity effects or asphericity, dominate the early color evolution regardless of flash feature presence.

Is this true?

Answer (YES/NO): NO